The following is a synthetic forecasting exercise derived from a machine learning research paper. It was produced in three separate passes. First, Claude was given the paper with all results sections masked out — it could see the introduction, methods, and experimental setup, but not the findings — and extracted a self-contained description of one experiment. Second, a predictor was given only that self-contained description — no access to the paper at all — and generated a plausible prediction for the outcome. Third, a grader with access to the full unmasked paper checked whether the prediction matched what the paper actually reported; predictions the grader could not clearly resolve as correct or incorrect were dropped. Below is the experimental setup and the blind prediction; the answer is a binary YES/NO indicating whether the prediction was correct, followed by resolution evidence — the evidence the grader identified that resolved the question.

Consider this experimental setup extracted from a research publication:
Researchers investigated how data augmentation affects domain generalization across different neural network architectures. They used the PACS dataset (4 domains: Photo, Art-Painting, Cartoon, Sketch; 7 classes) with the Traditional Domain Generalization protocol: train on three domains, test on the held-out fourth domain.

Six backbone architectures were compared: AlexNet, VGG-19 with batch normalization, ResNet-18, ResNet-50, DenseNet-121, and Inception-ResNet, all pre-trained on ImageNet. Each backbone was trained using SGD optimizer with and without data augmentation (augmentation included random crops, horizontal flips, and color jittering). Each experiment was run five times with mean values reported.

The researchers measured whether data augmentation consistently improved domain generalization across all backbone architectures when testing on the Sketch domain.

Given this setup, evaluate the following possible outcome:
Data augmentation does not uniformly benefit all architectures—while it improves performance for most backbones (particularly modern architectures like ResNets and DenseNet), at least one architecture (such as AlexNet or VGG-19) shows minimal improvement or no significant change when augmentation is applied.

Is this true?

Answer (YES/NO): NO